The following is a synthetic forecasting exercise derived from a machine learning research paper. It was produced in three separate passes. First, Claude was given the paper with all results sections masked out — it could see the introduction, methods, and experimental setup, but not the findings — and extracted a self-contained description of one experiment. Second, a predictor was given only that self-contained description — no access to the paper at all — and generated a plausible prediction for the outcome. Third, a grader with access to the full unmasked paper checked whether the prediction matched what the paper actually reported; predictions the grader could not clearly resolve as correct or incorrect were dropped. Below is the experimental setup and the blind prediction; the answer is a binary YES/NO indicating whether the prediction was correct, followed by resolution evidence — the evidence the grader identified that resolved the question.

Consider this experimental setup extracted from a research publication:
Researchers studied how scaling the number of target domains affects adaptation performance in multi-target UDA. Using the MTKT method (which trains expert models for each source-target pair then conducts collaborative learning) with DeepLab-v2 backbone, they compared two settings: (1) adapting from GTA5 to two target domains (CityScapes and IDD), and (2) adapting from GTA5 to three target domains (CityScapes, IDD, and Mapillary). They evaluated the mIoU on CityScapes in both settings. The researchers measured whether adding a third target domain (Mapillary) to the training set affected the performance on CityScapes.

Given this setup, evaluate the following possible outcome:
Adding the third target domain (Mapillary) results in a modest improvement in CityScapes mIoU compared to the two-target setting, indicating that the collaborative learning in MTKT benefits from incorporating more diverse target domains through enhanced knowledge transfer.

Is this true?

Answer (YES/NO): NO